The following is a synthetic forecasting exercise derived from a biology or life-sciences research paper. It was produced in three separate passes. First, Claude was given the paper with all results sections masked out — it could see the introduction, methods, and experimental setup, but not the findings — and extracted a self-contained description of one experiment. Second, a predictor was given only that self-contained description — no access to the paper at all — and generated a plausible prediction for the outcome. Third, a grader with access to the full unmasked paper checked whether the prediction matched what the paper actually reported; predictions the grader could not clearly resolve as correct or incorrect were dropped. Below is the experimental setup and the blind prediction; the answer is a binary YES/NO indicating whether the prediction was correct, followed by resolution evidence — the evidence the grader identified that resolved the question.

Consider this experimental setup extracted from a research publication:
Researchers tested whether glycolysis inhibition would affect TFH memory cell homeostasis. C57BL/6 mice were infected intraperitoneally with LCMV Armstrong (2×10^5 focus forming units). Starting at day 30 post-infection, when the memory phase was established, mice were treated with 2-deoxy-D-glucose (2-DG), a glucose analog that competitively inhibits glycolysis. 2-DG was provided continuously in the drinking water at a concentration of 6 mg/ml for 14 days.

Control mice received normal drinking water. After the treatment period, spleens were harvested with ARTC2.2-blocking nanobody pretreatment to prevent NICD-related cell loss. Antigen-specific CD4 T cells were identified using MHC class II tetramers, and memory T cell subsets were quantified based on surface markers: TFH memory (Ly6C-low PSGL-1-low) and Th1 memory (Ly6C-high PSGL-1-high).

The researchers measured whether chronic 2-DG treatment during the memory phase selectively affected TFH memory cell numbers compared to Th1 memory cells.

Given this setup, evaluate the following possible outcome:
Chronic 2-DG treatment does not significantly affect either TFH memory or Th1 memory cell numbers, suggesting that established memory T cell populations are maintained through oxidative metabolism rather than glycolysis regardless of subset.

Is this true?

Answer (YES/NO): NO